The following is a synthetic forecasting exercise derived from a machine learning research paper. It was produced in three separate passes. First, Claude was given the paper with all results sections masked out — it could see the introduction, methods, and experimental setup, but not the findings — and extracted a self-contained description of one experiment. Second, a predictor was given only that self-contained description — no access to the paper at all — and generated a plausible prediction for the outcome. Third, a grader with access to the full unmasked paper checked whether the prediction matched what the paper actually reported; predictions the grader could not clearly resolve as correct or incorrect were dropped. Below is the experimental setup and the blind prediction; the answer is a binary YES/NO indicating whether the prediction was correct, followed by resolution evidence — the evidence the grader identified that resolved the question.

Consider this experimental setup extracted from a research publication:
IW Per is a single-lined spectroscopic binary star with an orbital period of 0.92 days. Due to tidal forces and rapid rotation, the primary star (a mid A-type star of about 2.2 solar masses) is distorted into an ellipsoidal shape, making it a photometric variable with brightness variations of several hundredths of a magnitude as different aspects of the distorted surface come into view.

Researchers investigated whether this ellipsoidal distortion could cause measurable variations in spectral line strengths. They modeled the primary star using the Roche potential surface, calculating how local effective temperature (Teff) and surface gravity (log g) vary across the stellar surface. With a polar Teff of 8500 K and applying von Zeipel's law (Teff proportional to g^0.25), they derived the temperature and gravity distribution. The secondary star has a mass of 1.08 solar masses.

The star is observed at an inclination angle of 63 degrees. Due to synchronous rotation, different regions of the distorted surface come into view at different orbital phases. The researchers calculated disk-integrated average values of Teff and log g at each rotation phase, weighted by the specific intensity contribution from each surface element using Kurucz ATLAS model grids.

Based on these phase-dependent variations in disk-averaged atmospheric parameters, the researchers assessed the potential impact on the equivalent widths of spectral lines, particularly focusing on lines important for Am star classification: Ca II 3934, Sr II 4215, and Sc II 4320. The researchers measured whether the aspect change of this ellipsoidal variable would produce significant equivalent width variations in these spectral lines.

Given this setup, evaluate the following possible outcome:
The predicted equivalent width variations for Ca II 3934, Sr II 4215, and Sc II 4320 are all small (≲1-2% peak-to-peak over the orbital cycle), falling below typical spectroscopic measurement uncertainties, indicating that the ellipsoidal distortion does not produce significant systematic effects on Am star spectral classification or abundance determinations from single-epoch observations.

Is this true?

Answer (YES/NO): NO